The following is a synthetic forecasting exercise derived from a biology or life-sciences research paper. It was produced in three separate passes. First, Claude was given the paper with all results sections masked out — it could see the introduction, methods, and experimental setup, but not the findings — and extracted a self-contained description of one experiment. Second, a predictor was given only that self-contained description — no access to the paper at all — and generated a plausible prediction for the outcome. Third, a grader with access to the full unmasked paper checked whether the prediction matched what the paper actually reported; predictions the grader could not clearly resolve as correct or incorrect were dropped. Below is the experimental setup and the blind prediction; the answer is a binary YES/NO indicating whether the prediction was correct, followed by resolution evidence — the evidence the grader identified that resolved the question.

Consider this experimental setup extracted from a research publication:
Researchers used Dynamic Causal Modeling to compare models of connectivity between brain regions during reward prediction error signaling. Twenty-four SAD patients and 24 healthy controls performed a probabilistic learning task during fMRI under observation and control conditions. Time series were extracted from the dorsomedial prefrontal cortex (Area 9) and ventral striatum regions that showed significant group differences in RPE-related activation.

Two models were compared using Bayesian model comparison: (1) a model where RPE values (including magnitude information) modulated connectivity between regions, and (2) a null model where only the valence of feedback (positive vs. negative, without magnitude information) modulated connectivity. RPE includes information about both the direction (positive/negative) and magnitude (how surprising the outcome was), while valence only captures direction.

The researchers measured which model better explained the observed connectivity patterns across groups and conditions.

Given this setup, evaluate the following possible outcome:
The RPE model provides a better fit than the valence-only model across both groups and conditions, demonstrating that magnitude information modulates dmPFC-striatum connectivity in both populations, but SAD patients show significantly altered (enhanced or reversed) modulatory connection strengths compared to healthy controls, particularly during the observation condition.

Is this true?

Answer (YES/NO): NO